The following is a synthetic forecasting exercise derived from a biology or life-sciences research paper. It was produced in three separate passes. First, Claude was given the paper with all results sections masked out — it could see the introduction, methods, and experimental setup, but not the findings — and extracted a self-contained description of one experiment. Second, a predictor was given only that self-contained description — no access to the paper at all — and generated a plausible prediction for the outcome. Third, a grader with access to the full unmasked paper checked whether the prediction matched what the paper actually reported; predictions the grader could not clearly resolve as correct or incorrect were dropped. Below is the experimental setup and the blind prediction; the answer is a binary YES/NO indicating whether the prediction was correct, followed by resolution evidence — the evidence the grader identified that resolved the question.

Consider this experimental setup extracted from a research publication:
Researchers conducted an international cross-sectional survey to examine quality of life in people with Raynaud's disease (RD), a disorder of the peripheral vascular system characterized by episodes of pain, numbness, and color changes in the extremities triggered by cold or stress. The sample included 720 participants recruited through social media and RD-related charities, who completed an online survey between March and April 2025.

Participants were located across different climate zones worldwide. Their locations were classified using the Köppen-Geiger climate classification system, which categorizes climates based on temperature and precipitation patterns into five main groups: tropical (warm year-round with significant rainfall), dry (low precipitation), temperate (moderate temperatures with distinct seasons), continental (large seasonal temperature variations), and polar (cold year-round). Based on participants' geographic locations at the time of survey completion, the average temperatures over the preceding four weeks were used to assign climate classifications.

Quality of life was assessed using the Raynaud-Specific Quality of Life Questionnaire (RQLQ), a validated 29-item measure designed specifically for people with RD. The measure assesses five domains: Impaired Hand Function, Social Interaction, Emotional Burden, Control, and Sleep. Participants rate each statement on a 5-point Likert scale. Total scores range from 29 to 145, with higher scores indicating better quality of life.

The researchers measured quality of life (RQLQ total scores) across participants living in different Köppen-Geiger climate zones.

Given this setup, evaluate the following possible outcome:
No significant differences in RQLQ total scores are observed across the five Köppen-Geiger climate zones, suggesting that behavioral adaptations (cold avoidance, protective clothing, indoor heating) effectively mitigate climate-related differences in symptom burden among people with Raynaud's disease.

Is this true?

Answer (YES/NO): NO